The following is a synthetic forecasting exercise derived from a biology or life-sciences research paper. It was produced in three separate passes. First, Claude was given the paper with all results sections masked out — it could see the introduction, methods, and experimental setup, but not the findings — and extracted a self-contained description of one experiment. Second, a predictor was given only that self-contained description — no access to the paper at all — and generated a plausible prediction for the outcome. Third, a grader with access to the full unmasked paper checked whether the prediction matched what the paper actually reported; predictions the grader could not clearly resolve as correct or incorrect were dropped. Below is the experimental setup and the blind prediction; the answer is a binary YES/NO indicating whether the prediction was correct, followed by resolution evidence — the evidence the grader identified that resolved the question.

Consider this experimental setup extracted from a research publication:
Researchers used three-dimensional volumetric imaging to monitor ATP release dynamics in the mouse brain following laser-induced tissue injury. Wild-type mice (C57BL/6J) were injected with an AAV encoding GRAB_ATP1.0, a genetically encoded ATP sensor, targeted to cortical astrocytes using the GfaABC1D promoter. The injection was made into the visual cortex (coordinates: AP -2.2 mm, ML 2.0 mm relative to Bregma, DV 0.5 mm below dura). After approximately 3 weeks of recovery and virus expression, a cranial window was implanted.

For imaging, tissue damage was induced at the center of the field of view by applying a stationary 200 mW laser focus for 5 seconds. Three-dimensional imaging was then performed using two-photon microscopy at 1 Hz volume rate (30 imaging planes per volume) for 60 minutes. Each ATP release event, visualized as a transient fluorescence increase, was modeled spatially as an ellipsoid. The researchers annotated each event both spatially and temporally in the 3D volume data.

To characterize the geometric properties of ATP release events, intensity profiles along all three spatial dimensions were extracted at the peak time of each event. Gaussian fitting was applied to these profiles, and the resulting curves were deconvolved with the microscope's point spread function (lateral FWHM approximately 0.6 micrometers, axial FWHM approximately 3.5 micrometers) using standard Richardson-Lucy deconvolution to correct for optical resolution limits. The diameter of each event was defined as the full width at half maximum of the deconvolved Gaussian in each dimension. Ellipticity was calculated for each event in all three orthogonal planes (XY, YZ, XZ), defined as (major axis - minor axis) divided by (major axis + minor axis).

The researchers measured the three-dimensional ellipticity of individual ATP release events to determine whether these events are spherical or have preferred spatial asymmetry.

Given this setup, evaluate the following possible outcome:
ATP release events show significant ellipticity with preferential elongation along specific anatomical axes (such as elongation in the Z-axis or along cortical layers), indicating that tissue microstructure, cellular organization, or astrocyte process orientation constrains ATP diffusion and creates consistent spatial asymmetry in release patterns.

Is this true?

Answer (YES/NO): NO